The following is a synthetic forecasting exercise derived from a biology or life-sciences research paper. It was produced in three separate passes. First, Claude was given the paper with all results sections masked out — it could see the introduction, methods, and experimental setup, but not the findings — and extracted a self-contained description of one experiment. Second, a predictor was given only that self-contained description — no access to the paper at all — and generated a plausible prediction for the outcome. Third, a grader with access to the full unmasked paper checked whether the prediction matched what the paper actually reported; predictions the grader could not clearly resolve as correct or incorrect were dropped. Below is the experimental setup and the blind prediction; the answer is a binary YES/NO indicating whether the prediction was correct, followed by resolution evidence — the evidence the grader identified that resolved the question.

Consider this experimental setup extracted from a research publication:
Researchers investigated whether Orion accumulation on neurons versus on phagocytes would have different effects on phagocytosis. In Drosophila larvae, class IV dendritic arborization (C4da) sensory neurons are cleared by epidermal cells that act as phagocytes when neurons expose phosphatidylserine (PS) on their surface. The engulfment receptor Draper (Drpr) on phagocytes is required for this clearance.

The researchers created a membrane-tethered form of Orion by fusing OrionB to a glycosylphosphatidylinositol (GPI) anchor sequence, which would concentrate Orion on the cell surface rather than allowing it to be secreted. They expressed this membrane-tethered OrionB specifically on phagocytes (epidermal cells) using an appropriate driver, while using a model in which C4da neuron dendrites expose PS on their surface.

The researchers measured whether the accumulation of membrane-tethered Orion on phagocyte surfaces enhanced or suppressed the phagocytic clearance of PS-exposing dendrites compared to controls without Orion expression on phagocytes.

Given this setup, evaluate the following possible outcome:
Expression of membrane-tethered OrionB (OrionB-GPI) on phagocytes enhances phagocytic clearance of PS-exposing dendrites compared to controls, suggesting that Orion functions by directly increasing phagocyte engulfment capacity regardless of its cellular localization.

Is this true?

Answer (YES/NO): NO